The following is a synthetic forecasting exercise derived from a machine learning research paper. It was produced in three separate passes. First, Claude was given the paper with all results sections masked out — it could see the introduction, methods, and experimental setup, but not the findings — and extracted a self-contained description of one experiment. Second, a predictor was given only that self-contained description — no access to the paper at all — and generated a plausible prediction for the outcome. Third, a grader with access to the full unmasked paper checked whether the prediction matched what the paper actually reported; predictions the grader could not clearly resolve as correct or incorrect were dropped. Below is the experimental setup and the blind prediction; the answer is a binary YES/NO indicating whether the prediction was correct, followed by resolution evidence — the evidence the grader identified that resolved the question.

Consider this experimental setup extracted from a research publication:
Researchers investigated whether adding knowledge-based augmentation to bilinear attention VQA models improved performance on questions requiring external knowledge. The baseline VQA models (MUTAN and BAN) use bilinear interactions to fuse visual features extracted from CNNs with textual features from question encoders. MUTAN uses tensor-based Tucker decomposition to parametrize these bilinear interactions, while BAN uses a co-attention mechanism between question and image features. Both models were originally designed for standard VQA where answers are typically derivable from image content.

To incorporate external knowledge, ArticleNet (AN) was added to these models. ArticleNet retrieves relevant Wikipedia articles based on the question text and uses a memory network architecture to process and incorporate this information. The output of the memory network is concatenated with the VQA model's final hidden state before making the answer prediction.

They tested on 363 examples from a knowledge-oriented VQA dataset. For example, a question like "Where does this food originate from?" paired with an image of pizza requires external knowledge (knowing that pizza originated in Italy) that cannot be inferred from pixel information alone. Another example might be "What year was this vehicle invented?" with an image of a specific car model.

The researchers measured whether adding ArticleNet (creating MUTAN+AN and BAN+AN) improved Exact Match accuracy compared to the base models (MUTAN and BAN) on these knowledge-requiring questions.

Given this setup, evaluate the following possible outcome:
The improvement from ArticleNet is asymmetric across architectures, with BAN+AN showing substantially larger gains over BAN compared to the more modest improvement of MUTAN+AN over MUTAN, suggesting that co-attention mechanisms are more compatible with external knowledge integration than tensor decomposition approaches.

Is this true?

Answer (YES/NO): NO